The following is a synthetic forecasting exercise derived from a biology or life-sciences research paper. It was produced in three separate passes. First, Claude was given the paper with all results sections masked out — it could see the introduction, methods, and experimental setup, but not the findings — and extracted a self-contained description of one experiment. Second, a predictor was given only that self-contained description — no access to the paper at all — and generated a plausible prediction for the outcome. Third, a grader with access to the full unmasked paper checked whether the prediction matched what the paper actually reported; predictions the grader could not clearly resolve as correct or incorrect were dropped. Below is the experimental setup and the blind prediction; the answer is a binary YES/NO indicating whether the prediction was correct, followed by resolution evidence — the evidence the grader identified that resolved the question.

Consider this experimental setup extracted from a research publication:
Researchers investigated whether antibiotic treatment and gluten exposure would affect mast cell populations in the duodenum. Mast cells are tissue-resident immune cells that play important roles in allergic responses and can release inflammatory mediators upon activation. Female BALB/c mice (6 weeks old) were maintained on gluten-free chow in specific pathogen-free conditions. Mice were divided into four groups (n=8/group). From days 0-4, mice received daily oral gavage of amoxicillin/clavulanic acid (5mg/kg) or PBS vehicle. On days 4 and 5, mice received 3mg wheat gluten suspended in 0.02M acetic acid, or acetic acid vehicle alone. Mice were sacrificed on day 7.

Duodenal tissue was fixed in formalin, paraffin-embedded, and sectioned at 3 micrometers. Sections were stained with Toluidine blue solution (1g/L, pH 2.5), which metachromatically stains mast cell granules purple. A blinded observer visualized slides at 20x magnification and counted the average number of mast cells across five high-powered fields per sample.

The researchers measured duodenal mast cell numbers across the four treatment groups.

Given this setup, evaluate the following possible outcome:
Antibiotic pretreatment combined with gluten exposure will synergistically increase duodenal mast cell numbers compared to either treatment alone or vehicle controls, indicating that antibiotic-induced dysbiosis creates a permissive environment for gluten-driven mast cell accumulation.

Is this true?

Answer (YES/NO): NO